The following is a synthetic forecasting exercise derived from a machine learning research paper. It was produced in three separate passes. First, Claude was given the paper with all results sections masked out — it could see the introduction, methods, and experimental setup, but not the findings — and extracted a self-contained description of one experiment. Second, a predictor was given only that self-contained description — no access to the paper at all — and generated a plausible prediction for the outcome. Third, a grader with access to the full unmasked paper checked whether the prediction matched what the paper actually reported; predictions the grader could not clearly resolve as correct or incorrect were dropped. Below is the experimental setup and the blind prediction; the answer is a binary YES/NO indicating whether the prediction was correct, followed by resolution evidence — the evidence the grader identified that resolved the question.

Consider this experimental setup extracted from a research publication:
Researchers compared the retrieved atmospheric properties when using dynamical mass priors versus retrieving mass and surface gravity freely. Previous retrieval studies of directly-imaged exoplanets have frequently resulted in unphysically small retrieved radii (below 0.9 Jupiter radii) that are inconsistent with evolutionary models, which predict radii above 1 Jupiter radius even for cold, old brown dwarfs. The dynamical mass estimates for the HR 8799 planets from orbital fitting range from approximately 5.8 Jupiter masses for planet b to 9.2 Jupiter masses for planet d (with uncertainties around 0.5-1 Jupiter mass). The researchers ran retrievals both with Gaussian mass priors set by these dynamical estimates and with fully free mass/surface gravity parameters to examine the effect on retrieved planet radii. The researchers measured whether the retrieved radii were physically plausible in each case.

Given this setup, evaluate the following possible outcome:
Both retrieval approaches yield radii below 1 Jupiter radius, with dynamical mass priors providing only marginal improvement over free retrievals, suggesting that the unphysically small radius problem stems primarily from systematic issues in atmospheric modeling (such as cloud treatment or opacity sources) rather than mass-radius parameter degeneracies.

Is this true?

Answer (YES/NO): NO